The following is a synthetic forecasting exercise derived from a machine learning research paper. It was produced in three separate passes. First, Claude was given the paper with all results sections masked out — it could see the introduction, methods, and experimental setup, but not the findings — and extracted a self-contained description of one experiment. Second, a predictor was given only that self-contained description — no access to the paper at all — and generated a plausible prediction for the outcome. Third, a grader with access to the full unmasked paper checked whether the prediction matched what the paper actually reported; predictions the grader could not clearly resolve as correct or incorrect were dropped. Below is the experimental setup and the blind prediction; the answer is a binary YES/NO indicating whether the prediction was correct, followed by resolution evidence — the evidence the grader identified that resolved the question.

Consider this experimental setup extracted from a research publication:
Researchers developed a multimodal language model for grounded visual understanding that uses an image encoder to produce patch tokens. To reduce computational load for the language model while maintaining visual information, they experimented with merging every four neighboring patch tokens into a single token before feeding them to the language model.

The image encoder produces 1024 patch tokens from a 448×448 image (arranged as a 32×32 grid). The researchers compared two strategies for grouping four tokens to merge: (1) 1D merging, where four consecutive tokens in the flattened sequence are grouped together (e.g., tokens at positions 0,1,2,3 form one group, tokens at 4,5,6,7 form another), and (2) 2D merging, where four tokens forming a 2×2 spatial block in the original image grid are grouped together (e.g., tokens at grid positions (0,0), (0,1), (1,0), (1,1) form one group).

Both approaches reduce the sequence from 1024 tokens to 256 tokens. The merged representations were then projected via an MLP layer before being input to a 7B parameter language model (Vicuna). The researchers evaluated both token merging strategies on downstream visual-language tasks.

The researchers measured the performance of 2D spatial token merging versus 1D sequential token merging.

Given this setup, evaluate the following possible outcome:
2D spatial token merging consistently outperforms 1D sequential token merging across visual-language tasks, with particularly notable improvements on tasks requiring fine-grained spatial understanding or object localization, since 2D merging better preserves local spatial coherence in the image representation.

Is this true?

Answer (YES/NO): NO